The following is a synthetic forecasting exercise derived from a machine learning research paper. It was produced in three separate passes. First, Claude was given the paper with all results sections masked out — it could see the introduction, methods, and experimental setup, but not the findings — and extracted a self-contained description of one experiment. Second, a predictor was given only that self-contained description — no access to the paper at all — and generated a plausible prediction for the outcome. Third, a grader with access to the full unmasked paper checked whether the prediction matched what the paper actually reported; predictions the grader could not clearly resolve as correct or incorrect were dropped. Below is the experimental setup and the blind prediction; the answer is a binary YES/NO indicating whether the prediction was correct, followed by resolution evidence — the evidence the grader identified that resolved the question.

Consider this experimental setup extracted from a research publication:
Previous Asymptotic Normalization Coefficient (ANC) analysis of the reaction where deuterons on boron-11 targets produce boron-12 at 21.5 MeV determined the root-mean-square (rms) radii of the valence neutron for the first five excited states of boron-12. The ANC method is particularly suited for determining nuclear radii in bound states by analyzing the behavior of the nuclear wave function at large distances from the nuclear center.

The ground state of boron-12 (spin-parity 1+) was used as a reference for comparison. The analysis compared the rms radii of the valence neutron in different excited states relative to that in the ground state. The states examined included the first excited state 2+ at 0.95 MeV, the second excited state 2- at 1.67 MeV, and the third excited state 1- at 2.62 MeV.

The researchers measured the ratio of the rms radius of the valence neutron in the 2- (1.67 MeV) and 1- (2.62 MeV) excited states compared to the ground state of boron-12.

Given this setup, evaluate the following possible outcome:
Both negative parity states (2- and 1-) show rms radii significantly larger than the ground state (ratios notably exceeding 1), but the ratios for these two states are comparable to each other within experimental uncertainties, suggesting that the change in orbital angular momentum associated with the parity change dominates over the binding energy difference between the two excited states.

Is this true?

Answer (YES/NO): NO